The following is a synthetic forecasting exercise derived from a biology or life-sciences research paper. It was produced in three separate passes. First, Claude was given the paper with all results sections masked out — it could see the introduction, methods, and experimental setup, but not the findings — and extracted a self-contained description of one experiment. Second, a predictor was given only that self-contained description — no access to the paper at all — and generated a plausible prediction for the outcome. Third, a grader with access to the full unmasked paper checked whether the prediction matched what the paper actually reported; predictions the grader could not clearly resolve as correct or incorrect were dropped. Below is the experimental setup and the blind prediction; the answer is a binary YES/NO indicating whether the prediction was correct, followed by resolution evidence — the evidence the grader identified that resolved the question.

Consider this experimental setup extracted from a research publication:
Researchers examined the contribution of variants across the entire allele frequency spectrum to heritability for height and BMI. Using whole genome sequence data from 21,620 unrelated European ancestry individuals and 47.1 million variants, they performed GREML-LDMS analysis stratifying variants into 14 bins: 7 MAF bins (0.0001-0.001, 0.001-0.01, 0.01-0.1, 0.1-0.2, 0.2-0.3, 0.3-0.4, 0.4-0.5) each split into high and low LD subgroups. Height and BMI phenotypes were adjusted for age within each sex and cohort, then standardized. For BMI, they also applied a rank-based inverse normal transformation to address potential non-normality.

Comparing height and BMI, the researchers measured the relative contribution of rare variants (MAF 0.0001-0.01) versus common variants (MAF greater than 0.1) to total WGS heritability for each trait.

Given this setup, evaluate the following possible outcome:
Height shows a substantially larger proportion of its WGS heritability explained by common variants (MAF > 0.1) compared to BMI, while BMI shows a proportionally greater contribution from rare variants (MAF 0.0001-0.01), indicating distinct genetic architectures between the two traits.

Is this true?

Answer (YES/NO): NO